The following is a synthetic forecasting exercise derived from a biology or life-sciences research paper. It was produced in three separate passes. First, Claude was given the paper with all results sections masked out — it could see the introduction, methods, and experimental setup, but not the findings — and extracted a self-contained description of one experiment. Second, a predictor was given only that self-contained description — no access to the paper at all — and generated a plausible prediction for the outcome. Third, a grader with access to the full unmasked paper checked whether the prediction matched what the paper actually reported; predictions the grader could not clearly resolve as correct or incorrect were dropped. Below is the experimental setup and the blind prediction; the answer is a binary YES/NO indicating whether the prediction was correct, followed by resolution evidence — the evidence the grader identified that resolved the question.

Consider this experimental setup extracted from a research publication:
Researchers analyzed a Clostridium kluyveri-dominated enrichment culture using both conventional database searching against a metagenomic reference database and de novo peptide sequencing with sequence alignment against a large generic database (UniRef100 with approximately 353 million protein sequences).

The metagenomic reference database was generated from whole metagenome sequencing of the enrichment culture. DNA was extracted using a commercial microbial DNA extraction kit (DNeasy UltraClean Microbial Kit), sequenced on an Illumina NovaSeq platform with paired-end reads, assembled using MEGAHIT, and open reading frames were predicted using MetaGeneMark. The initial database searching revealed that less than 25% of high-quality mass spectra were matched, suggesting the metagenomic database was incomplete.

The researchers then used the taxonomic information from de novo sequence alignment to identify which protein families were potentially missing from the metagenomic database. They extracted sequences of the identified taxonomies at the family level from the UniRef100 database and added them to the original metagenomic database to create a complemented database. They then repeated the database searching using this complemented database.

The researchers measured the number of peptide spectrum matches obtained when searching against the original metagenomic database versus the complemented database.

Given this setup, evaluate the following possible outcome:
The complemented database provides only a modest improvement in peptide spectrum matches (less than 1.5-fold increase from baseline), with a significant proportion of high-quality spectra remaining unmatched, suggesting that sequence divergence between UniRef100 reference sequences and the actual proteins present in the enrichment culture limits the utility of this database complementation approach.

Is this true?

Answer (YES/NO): NO